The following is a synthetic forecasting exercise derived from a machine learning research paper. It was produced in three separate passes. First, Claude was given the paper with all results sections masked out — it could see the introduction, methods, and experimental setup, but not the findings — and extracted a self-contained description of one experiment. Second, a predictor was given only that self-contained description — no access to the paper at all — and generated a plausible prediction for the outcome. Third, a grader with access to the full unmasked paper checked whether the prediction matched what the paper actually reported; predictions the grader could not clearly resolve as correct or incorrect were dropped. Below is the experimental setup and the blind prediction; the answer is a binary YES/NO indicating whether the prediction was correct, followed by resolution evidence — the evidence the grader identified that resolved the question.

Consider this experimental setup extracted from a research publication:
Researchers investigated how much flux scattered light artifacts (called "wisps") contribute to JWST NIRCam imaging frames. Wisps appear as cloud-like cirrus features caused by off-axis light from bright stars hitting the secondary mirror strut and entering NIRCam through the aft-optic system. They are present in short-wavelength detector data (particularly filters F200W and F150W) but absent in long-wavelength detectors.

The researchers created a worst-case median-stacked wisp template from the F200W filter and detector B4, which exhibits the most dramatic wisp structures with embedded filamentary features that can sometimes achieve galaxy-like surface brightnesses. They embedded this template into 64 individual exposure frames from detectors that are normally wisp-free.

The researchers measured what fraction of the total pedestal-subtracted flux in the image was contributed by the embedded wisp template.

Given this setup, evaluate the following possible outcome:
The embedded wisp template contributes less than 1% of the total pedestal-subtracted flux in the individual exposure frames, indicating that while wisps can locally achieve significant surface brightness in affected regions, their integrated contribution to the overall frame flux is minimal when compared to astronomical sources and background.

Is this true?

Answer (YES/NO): NO